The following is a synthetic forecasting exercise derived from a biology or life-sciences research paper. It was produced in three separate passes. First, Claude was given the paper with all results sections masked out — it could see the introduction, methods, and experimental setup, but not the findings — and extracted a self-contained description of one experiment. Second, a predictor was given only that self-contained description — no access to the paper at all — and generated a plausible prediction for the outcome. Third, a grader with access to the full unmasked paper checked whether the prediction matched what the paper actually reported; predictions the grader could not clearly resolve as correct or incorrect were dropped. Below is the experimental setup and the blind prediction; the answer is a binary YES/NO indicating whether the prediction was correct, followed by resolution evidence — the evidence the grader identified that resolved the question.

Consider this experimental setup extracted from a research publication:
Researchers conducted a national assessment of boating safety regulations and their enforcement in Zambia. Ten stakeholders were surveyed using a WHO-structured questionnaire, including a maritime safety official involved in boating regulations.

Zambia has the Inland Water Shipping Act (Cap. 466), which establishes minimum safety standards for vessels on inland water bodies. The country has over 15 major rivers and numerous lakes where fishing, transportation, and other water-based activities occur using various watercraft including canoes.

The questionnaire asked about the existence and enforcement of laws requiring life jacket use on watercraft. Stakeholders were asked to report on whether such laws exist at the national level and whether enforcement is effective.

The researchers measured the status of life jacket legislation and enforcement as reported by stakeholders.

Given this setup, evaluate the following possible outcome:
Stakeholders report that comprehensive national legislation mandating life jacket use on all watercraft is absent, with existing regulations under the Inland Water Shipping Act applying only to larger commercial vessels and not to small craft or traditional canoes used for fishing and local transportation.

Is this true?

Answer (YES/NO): NO